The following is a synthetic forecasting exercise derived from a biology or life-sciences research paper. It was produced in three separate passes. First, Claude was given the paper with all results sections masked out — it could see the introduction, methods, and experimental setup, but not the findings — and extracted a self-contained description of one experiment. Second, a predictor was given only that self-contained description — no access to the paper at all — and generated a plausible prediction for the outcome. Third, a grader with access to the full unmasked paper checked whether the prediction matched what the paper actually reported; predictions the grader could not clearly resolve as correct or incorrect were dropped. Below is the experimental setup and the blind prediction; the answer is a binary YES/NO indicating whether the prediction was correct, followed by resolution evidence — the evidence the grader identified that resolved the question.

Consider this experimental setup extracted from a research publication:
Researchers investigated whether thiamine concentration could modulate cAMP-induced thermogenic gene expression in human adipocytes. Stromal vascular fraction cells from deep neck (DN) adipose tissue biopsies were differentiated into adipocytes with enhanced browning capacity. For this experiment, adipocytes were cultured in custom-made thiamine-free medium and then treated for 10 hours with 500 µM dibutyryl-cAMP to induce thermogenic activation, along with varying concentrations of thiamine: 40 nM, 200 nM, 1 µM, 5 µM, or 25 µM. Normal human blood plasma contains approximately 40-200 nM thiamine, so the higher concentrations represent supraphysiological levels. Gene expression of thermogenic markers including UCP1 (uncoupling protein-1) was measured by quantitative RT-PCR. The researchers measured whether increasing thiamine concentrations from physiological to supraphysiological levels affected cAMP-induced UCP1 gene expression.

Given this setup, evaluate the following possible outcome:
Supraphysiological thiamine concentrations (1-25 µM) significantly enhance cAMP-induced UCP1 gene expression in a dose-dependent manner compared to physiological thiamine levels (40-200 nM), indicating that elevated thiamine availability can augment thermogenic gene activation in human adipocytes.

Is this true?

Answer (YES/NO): YES